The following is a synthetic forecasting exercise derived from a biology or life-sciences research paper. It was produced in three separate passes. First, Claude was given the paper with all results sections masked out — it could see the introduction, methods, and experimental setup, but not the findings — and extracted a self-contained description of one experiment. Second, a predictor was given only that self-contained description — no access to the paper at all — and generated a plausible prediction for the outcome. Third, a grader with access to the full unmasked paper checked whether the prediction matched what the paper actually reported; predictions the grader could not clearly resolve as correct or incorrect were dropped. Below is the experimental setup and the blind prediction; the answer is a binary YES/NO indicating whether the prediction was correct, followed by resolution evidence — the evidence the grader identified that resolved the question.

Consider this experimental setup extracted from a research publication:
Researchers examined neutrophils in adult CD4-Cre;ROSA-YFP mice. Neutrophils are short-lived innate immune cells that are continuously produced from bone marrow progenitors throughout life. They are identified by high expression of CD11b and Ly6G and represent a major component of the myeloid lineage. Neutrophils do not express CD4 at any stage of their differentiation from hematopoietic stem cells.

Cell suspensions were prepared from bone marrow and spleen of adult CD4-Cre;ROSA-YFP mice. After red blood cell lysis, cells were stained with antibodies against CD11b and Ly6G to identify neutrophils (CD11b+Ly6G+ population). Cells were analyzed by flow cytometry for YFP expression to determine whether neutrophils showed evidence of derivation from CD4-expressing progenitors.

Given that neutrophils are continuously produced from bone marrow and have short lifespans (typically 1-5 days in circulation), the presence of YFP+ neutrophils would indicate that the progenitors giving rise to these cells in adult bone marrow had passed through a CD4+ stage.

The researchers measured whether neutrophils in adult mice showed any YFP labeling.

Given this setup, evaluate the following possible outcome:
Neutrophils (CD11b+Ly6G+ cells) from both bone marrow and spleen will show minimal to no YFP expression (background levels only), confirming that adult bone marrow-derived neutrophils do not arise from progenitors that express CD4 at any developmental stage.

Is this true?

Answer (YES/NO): NO